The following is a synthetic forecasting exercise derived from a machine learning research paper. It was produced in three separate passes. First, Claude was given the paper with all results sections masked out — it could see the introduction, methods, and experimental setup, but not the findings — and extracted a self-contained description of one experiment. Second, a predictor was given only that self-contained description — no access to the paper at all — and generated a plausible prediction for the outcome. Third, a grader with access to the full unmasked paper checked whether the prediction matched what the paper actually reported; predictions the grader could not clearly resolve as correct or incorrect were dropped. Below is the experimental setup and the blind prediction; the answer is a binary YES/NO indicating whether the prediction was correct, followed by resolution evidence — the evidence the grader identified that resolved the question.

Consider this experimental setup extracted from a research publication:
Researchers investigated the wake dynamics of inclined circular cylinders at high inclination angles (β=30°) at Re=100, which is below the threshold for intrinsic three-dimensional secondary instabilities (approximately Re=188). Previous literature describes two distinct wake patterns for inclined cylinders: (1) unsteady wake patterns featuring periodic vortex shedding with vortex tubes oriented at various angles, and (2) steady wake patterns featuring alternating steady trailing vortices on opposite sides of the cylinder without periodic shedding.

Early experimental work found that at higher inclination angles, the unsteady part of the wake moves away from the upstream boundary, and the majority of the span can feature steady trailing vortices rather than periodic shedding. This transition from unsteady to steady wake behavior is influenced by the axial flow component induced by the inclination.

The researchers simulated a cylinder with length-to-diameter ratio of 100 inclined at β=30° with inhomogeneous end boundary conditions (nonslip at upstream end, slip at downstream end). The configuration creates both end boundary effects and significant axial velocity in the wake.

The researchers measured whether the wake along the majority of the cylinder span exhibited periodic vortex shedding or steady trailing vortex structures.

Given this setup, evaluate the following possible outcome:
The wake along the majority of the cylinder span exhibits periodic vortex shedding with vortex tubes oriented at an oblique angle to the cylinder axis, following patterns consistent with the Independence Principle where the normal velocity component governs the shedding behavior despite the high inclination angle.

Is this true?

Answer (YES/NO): YES